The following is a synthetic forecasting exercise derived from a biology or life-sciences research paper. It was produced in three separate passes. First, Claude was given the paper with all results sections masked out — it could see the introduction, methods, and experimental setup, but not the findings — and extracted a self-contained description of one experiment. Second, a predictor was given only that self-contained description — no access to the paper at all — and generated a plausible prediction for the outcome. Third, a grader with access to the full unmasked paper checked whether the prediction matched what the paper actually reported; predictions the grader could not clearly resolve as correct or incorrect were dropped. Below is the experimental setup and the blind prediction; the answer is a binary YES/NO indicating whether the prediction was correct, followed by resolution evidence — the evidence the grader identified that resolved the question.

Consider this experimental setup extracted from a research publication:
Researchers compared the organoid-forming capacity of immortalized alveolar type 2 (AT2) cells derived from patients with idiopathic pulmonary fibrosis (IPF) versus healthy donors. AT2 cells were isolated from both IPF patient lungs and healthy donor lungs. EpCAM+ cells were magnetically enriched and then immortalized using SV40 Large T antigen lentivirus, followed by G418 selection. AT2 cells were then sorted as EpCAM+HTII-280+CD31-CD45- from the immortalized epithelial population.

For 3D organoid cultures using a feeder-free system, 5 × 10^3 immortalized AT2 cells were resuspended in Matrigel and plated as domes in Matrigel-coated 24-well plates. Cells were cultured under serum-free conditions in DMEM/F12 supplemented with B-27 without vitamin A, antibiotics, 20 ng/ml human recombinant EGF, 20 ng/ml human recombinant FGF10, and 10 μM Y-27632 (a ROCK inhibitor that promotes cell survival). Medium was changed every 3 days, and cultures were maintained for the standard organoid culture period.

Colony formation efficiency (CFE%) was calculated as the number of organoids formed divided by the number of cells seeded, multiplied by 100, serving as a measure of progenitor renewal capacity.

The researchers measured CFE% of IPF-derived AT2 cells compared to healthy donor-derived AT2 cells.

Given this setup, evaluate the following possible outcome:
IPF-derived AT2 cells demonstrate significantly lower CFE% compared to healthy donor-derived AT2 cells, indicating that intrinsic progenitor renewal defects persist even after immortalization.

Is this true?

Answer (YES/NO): YES